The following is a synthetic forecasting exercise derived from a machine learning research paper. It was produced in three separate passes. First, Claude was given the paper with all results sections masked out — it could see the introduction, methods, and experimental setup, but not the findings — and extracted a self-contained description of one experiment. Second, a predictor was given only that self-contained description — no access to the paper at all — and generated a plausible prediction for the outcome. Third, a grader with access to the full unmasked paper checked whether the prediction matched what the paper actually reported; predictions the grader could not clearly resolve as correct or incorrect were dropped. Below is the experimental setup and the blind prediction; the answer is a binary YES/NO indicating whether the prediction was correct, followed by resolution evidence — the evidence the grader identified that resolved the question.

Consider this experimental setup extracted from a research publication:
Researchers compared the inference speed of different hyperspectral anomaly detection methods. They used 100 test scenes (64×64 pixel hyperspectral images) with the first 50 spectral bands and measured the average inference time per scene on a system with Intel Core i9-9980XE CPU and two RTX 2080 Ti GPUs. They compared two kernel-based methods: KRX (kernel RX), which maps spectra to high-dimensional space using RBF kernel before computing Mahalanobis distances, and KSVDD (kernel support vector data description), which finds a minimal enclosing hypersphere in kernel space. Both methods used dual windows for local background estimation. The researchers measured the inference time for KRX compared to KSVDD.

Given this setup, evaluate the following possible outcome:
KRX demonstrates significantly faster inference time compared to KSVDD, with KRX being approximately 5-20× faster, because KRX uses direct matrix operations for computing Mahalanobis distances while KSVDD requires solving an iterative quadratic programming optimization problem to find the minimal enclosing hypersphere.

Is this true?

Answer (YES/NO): NO